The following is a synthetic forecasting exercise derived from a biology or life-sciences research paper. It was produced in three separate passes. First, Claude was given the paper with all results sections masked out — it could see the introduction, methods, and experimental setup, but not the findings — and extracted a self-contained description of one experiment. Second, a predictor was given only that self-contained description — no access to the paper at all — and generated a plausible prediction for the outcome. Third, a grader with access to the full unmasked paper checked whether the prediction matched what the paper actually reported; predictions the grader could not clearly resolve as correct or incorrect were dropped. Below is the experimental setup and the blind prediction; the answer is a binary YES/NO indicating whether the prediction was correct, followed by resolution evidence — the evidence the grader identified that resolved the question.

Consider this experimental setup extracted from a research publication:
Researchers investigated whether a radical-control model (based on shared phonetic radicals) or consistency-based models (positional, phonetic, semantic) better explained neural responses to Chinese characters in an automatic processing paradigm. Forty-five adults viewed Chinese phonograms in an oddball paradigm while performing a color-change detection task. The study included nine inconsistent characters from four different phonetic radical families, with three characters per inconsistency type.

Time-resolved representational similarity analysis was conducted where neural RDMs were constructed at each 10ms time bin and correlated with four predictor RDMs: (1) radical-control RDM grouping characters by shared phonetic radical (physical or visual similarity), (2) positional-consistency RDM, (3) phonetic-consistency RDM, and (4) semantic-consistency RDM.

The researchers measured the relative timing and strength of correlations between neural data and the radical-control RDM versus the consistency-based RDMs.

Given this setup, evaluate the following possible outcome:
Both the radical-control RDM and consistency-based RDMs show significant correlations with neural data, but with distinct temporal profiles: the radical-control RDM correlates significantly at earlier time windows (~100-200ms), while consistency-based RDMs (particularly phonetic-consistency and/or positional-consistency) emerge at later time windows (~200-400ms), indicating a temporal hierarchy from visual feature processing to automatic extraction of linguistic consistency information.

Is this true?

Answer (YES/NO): NO